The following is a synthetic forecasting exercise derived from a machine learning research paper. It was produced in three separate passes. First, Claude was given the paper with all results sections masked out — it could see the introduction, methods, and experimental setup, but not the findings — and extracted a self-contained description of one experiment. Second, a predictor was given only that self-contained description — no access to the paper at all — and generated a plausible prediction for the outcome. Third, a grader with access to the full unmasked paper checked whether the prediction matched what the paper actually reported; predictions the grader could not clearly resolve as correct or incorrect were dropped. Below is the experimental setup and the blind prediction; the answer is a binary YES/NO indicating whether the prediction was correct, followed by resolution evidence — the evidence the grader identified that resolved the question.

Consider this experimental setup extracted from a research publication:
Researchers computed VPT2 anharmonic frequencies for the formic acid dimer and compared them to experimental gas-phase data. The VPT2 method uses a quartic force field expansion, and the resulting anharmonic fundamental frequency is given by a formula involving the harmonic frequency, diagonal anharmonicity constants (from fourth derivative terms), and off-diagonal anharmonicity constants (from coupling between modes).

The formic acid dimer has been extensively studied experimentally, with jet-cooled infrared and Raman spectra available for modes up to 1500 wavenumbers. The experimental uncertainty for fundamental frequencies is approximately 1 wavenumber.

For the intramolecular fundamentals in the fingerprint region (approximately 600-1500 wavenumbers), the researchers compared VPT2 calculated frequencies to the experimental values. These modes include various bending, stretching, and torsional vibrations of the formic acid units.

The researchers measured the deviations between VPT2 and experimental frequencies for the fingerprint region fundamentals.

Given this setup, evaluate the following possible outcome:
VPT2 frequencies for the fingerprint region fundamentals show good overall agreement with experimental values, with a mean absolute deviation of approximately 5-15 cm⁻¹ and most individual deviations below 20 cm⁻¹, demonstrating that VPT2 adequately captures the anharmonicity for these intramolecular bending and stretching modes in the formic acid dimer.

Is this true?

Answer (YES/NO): YES